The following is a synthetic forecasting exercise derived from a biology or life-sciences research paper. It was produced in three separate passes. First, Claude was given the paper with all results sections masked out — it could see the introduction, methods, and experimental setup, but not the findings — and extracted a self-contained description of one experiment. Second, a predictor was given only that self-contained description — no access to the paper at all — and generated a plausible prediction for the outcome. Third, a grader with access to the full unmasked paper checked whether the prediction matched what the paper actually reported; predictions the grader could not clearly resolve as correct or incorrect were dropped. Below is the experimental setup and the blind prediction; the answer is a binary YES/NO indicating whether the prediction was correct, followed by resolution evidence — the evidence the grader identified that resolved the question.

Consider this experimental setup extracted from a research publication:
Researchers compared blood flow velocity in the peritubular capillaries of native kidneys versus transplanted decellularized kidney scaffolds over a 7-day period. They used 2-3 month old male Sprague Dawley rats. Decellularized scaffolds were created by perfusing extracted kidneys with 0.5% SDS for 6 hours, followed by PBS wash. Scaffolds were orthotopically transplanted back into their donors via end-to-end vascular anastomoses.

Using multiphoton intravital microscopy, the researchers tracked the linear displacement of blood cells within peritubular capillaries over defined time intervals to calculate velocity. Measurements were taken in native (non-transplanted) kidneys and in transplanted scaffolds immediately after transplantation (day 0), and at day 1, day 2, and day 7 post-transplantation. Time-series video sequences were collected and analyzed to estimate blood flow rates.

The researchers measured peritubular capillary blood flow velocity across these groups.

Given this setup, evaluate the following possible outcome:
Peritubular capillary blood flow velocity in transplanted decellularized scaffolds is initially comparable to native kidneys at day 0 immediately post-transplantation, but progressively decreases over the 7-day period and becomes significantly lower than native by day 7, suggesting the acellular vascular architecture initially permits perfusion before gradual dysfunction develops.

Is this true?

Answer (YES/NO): NO